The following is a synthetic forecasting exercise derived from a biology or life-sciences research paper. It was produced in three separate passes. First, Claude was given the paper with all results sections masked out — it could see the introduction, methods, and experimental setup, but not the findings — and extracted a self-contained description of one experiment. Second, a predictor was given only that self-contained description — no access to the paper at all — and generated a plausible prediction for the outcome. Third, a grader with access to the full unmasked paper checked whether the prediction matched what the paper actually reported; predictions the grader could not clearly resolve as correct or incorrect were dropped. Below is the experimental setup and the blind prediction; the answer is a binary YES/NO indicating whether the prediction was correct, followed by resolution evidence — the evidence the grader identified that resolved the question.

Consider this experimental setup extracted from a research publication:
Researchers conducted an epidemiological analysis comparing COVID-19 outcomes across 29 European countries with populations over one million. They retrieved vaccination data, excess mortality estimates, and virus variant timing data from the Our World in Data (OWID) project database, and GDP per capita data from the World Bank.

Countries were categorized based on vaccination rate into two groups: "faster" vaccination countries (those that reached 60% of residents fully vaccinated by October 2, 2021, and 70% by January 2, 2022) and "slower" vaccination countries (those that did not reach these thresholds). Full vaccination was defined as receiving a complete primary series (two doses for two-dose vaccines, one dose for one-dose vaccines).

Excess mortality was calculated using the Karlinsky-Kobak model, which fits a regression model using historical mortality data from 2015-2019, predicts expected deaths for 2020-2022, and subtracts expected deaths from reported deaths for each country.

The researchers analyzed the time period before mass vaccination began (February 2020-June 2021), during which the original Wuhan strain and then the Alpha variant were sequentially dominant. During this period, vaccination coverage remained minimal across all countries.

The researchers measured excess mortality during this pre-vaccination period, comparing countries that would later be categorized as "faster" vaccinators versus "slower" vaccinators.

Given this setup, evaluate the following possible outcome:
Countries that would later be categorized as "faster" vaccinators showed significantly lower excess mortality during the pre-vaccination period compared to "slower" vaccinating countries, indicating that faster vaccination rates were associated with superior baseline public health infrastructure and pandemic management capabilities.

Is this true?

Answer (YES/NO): YES